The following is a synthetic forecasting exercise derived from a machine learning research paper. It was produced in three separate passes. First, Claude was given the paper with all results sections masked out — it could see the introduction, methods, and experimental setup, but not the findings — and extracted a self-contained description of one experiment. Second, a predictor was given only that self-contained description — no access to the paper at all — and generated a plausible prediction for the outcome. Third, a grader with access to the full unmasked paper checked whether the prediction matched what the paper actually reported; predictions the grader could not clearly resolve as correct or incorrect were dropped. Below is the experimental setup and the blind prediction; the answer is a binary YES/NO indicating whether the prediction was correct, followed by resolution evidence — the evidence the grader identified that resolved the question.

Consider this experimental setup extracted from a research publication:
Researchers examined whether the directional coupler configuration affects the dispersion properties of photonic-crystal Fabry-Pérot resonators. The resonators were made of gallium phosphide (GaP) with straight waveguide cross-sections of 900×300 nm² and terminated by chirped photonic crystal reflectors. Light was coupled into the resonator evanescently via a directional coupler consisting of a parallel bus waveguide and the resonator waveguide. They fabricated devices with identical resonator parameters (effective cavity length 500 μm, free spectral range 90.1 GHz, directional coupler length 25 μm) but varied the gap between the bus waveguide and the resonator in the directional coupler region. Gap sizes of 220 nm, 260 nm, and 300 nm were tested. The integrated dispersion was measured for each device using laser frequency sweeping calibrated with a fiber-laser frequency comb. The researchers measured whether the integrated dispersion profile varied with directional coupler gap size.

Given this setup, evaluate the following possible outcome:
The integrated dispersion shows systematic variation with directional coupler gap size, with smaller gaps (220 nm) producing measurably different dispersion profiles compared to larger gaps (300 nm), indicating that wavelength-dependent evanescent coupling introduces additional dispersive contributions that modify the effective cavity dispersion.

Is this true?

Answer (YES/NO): NO